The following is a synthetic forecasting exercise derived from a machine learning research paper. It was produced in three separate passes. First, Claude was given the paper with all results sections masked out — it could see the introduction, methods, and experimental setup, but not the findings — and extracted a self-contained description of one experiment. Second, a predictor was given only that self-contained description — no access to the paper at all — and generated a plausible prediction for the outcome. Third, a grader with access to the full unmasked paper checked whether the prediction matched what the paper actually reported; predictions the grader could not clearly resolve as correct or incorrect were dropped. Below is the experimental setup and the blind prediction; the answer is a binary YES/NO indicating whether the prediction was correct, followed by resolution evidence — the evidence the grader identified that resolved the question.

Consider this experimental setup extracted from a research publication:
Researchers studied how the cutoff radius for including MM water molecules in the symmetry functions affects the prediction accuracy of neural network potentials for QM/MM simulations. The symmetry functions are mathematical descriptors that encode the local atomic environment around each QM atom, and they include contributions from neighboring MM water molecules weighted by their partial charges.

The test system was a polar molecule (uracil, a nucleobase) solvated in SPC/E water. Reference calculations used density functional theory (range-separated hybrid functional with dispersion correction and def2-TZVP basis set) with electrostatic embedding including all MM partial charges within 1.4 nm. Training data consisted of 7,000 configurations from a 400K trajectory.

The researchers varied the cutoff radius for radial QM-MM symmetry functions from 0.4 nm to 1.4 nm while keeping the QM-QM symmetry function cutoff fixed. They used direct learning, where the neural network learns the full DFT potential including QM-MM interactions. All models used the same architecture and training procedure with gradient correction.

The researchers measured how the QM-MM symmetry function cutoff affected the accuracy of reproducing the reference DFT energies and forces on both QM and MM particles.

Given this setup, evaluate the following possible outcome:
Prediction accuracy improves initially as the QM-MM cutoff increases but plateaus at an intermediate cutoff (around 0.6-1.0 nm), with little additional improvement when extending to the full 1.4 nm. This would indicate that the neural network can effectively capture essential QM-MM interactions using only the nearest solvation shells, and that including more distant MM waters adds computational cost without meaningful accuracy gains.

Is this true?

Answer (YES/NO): NO